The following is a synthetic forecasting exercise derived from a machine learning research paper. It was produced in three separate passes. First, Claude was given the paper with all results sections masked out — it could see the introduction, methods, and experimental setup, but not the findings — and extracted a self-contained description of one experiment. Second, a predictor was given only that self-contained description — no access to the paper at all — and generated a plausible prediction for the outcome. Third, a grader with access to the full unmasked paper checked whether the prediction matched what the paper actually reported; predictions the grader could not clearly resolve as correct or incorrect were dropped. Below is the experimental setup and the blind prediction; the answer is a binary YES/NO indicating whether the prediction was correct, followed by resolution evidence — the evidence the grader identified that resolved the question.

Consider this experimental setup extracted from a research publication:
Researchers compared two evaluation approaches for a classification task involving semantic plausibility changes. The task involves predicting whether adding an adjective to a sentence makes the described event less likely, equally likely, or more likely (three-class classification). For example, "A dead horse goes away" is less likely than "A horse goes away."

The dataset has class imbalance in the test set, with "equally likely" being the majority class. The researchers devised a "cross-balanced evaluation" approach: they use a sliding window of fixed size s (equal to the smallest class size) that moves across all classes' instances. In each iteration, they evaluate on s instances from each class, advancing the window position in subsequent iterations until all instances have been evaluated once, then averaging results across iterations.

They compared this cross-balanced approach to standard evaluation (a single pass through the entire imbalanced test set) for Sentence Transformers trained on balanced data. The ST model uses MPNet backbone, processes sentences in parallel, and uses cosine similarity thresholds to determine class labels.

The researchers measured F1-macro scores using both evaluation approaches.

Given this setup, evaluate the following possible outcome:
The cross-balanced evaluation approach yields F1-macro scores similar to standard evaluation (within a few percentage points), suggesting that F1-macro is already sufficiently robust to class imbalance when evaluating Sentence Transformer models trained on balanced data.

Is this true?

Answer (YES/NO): NO